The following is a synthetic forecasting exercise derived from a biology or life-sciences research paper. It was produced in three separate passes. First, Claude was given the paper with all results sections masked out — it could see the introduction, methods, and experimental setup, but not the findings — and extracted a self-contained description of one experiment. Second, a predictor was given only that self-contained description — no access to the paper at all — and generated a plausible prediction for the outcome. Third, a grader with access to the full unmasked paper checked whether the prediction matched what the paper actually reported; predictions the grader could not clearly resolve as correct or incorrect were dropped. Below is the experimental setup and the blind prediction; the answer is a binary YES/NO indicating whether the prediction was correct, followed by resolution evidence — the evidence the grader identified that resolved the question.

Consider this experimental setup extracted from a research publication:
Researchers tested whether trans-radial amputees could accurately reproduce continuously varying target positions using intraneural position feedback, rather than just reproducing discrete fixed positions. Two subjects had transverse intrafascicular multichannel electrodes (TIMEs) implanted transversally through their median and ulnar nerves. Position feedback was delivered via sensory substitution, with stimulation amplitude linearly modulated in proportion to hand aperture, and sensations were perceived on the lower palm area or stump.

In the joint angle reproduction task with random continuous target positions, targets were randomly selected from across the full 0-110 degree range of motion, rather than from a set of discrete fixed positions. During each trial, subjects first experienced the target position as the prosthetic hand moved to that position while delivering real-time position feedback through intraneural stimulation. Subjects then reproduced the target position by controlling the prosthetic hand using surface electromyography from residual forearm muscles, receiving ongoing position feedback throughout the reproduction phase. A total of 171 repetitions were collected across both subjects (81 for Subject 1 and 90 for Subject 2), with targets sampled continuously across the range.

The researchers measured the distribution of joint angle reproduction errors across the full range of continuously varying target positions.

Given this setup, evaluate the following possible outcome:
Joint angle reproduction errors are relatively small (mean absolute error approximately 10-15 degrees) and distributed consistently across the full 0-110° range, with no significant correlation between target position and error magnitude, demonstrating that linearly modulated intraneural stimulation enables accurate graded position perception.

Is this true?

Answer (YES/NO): NO